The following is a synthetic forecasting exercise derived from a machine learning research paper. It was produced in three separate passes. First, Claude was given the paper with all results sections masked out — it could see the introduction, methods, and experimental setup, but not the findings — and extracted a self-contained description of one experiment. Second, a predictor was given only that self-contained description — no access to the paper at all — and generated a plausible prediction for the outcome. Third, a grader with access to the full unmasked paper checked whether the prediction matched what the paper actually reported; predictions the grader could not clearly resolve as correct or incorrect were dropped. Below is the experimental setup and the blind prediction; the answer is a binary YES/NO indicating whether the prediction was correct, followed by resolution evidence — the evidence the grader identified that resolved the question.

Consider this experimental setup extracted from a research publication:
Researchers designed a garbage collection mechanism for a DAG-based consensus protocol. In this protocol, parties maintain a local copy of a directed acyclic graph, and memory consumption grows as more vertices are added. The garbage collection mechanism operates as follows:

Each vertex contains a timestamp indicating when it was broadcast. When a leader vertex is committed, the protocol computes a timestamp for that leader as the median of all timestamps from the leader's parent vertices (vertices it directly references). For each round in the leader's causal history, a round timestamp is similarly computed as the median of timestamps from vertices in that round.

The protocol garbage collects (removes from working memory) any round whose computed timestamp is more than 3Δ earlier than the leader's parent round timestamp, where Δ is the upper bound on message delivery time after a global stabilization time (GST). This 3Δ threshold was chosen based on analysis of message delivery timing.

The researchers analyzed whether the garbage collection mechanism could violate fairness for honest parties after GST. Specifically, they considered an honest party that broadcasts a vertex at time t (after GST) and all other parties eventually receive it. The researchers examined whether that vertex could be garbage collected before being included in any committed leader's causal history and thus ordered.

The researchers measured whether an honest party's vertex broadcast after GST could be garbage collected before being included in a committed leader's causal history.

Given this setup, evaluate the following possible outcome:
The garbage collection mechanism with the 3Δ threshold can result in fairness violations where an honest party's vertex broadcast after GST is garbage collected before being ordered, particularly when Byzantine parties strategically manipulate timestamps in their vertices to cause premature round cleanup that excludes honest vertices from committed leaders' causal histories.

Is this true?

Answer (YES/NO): NO